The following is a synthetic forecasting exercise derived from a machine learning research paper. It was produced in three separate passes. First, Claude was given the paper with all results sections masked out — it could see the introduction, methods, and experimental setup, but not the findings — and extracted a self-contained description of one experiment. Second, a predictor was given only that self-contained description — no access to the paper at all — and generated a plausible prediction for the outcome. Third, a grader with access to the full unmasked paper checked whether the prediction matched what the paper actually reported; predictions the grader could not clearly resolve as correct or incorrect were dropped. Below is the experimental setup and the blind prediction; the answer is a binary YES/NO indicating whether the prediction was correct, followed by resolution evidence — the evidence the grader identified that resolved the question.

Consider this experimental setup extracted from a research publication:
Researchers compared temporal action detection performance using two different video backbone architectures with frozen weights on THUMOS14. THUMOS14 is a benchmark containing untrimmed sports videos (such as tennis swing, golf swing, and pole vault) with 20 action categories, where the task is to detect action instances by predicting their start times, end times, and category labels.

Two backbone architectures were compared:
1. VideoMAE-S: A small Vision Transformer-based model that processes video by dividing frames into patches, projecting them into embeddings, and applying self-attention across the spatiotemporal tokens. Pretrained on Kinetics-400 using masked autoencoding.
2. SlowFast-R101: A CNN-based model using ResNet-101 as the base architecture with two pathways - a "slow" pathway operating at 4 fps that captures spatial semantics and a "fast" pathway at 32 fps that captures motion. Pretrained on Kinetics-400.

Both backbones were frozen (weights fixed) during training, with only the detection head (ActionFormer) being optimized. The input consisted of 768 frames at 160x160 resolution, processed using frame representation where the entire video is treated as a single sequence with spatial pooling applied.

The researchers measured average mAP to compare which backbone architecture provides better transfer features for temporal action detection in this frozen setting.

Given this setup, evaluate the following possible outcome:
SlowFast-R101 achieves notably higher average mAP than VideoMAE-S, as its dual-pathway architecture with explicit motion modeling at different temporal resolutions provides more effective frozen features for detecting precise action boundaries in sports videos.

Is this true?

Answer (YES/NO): YES